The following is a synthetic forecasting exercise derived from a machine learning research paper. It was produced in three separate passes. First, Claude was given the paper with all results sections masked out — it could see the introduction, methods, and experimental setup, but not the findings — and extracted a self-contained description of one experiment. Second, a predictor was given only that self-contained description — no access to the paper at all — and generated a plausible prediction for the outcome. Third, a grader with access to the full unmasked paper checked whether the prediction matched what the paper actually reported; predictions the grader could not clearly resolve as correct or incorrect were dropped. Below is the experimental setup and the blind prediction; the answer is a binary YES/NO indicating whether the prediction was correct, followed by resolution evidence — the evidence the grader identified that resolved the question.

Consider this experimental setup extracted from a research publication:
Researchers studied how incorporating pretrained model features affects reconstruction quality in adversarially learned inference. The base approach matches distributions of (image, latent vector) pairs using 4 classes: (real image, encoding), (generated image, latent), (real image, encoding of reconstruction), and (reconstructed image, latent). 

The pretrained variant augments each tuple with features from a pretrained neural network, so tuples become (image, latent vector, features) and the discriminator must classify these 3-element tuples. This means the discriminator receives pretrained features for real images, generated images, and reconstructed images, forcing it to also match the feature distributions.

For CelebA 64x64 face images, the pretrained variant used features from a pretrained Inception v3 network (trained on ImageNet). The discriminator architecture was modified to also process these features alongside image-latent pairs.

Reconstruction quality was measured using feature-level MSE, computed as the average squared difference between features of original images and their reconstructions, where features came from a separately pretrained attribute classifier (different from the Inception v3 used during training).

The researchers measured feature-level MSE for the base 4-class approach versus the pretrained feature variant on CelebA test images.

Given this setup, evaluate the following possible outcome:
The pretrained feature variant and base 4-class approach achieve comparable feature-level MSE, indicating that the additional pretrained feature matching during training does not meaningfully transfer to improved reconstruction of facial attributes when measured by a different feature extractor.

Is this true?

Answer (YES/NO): NO